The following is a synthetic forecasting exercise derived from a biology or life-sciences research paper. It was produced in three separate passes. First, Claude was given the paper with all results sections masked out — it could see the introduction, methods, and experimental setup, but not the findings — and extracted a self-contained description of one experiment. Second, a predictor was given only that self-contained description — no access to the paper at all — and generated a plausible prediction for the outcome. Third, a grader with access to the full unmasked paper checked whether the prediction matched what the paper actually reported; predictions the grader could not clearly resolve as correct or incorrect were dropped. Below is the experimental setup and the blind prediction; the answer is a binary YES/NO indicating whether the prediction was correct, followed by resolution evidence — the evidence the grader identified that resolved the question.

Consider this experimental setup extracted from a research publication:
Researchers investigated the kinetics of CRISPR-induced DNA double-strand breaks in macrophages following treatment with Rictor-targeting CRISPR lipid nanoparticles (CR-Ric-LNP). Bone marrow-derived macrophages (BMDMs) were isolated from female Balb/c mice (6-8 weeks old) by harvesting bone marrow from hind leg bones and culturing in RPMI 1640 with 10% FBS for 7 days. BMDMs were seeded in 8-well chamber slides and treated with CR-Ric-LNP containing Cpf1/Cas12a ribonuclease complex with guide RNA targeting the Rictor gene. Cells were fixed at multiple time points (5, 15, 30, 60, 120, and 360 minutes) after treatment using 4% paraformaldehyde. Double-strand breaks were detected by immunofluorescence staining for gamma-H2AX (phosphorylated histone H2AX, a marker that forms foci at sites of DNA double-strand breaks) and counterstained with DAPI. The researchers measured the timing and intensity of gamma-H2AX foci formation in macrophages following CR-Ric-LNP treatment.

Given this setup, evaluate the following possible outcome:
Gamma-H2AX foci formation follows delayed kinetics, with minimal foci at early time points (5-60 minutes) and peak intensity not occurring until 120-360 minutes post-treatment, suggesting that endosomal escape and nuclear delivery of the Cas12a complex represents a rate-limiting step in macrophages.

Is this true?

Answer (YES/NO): NO